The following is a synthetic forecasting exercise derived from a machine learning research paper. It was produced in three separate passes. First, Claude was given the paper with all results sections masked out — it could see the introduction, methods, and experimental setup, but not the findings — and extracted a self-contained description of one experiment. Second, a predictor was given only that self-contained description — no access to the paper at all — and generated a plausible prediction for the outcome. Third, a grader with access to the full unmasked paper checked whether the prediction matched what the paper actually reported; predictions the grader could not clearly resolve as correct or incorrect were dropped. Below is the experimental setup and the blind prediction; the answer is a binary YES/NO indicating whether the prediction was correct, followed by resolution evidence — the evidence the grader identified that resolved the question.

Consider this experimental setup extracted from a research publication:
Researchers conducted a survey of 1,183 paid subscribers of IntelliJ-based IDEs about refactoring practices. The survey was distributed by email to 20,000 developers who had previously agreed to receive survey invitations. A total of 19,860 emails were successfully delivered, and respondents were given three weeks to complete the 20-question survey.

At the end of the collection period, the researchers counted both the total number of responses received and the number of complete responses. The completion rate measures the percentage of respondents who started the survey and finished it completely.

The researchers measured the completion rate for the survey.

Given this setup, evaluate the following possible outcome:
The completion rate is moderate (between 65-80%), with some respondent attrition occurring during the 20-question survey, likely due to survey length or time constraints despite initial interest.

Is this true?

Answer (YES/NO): NO